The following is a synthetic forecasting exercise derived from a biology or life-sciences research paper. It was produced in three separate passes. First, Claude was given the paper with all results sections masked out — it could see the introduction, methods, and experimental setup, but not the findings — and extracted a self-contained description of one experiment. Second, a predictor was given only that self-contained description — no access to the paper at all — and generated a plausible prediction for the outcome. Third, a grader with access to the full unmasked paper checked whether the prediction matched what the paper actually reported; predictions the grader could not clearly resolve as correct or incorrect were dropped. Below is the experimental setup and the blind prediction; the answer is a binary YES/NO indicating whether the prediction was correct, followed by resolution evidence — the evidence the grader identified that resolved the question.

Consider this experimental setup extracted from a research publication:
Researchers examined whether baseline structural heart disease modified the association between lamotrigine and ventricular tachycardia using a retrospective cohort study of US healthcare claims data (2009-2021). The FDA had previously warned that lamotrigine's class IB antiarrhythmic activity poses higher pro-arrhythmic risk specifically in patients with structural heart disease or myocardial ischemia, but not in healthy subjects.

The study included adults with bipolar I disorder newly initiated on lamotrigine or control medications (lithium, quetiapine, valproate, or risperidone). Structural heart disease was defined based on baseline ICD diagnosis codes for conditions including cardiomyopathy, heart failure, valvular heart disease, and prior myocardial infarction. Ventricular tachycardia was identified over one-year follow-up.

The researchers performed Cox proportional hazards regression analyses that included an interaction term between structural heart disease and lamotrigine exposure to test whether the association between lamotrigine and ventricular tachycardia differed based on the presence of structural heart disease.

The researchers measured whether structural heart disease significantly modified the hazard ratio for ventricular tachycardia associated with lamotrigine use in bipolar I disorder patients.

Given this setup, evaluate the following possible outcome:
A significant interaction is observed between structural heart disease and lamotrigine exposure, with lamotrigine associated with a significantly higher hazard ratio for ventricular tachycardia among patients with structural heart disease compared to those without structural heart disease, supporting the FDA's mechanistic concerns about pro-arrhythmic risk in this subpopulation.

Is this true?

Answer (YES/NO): NO